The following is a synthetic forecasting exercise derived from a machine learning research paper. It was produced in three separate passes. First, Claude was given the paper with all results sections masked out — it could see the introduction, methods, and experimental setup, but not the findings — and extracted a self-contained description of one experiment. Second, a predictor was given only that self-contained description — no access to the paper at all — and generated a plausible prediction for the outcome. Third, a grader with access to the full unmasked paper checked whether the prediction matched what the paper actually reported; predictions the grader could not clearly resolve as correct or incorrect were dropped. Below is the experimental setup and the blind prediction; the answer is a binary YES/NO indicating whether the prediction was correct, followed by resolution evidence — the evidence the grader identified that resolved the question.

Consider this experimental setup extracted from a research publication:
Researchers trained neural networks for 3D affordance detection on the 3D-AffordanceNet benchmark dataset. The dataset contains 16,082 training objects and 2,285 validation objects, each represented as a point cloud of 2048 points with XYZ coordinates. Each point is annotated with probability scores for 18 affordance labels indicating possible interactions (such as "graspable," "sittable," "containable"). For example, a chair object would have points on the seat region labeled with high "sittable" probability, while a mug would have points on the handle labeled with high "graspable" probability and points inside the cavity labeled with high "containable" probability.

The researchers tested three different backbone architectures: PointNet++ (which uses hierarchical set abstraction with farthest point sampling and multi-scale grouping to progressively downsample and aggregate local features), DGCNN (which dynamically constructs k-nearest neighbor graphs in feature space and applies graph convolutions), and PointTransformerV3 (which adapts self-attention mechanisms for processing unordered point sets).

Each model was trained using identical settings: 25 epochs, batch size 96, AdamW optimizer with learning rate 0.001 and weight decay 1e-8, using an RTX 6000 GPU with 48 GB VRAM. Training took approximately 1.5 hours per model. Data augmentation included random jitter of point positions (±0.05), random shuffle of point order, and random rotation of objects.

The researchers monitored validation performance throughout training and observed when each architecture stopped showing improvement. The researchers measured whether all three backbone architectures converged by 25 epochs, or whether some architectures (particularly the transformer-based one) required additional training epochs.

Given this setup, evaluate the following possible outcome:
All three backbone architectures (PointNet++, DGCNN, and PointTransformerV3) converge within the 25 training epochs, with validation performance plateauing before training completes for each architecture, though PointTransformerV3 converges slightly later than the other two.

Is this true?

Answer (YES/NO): NO